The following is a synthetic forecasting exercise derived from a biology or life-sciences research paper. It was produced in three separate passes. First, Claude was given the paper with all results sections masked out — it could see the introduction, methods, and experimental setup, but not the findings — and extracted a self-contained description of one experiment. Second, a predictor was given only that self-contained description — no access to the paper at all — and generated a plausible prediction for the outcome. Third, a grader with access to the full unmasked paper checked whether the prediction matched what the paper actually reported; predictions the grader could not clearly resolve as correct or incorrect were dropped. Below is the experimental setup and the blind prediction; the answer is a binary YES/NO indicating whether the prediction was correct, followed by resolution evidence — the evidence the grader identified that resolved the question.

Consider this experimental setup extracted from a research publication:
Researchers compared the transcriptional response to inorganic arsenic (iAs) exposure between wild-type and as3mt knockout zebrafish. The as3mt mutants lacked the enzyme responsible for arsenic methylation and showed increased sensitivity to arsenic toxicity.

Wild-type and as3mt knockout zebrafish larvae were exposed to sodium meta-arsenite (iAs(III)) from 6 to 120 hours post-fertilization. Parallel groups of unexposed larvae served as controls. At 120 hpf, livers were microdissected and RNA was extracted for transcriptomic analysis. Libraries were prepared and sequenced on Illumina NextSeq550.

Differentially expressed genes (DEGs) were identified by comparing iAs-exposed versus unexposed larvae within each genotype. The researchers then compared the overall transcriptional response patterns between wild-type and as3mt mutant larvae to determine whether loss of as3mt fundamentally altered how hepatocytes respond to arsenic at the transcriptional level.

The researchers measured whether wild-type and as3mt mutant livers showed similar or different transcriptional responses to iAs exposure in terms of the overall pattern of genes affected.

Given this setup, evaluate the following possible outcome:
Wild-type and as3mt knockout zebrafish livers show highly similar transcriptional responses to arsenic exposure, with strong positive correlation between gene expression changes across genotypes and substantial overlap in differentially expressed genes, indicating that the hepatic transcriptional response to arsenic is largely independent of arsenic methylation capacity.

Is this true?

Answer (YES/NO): YES